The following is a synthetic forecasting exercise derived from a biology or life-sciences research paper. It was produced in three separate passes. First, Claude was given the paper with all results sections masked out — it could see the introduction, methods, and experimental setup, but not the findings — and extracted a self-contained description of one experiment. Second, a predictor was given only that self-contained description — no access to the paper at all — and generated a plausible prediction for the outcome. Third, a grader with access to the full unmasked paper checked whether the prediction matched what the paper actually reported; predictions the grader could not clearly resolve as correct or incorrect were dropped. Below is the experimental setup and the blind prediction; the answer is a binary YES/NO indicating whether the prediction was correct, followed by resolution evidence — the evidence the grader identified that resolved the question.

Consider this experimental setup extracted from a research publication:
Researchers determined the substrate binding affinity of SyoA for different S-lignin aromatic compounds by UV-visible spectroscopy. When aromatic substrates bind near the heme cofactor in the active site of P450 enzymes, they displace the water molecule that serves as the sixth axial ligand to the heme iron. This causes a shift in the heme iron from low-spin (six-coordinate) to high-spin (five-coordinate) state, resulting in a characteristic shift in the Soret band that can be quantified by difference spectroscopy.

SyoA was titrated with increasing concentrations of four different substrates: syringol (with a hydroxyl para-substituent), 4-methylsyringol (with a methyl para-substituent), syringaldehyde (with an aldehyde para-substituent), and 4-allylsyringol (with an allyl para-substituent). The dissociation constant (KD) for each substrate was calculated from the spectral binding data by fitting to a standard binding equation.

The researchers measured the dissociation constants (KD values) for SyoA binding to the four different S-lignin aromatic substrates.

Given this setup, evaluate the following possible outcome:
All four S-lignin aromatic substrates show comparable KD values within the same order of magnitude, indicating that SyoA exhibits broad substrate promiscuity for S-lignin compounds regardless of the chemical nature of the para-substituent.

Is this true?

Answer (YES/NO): NO